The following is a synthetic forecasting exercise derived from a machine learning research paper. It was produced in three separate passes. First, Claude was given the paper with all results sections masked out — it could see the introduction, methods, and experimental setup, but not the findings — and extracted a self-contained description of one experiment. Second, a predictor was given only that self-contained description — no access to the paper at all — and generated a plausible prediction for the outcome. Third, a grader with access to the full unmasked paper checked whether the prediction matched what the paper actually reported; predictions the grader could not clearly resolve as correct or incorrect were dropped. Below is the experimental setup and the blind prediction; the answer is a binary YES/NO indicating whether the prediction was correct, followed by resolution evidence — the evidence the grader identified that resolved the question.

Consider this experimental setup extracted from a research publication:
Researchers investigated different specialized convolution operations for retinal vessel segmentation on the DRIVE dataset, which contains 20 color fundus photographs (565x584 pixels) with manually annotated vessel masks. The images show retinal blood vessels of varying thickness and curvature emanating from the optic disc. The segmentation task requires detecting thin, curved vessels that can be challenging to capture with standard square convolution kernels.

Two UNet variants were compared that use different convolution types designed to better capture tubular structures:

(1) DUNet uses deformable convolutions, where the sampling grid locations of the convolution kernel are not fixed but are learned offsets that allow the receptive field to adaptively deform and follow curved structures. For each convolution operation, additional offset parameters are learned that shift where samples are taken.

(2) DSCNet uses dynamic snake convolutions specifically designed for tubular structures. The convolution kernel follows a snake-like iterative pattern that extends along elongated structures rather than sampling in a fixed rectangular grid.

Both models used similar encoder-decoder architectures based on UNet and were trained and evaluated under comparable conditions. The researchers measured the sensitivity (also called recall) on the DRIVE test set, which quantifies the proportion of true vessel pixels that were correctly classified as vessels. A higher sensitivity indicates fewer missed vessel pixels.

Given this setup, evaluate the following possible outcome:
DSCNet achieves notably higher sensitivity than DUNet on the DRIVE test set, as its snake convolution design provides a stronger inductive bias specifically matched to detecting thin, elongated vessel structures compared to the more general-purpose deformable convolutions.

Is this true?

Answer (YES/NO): YES